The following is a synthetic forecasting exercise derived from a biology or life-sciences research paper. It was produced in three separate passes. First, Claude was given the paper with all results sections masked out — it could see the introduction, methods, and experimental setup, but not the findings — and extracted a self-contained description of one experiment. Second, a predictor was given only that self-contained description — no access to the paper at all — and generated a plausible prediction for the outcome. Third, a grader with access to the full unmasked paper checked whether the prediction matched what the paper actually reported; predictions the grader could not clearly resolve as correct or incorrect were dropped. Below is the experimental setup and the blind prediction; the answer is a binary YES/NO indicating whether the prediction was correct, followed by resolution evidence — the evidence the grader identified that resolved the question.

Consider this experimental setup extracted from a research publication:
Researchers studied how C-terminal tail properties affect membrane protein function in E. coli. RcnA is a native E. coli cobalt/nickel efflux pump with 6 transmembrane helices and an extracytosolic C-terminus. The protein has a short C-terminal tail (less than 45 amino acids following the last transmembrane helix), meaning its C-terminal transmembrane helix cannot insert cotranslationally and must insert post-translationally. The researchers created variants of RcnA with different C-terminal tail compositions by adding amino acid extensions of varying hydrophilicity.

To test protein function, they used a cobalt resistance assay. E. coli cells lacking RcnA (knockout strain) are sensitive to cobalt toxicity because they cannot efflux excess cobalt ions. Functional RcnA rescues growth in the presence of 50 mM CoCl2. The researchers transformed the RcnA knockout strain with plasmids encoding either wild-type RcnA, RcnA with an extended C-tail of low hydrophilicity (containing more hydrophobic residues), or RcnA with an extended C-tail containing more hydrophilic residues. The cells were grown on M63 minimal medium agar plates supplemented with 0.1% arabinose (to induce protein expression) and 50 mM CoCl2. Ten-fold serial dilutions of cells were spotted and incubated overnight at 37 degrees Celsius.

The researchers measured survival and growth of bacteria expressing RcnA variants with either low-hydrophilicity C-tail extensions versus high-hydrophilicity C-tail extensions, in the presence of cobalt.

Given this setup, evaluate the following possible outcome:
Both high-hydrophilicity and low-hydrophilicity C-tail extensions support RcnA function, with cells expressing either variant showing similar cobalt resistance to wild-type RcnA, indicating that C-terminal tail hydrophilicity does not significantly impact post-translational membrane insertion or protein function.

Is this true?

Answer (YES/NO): NO